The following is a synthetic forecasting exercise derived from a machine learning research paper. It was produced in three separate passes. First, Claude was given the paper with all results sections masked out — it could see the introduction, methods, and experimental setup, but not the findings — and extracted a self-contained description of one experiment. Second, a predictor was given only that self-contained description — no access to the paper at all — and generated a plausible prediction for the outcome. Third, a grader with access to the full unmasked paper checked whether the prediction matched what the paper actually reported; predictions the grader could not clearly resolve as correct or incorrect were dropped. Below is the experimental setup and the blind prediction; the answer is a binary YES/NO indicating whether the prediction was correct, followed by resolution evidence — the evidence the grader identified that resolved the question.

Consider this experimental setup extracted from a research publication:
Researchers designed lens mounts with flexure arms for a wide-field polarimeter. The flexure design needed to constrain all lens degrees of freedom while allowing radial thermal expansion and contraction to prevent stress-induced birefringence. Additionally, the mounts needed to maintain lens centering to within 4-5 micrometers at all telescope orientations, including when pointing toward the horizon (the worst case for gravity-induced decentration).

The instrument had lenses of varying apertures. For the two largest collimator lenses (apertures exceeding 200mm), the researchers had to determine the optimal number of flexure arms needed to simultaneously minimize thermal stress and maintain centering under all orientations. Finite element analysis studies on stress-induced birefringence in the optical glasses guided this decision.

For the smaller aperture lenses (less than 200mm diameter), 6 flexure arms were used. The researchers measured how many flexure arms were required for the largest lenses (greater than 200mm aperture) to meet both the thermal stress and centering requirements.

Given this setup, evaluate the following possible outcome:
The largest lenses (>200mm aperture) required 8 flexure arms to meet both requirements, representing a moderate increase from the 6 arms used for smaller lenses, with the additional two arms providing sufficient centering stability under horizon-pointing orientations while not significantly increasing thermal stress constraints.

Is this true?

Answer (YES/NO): YES